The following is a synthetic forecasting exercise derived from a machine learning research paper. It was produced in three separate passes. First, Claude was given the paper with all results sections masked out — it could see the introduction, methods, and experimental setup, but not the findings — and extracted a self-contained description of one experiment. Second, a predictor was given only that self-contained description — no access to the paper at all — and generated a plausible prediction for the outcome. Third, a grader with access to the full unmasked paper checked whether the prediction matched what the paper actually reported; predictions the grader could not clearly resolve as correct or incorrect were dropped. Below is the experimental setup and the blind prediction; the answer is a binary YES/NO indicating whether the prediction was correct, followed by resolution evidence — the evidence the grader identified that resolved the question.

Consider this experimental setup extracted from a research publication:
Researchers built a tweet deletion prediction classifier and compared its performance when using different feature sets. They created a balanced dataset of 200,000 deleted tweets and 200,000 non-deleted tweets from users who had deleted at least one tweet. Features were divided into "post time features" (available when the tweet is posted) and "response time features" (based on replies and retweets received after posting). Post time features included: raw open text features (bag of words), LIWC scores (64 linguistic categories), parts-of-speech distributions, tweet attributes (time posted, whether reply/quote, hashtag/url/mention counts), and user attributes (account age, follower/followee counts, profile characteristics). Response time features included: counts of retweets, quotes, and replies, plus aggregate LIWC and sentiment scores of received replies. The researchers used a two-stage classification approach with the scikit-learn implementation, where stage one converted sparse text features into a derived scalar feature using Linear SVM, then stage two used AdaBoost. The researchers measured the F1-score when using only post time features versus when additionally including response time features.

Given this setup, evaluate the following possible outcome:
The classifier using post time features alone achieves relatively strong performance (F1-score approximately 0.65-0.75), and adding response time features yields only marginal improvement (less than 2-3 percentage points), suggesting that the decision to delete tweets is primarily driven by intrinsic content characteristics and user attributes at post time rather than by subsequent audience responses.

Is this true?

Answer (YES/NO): NO